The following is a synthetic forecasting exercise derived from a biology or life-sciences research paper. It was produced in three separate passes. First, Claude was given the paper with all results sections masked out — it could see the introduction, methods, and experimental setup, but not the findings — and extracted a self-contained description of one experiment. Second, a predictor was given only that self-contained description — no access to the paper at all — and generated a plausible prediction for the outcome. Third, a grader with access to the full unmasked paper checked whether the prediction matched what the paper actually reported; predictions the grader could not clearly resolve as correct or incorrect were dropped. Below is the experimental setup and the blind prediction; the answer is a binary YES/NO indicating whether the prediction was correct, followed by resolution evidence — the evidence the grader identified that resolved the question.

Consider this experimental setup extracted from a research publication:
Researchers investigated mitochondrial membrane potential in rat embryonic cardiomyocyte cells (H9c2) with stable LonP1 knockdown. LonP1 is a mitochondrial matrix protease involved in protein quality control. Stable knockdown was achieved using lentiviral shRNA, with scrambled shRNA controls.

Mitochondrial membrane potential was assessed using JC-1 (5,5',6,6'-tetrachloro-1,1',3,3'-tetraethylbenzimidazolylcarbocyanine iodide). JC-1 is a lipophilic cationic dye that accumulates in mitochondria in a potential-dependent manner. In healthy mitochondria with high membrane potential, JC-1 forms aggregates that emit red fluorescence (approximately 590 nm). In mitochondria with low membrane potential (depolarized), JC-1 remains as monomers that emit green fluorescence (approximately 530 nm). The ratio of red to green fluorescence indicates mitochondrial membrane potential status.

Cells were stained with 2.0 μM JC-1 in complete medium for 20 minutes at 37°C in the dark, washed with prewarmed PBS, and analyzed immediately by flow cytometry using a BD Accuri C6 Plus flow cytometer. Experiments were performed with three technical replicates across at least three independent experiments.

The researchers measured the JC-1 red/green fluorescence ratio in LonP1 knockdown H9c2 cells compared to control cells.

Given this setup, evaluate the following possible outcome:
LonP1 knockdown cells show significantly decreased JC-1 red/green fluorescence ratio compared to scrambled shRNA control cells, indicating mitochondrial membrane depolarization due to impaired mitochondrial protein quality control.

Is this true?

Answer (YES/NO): YES